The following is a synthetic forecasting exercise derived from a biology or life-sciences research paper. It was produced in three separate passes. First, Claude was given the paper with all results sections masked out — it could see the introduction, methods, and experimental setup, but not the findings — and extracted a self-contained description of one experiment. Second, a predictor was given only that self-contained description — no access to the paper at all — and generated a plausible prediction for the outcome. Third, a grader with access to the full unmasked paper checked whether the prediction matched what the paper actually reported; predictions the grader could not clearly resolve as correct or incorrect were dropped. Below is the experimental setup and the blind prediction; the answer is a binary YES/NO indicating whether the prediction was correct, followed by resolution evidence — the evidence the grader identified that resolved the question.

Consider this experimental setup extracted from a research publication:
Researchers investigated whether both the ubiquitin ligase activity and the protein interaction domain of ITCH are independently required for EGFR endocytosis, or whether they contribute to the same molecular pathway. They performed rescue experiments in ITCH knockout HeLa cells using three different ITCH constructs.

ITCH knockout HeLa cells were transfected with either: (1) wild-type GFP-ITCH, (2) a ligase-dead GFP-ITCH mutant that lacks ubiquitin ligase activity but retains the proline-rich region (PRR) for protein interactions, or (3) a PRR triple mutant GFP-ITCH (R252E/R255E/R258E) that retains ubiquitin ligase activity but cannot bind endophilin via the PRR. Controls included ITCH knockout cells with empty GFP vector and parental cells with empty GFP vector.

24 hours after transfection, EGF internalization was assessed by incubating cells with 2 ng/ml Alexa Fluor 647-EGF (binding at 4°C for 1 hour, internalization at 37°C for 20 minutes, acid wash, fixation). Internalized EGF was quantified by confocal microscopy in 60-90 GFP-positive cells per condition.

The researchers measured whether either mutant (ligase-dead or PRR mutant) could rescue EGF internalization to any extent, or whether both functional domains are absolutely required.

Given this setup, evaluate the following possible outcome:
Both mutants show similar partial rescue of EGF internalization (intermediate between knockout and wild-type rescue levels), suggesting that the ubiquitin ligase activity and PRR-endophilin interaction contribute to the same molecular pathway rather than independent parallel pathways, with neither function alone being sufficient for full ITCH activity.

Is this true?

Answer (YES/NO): NO